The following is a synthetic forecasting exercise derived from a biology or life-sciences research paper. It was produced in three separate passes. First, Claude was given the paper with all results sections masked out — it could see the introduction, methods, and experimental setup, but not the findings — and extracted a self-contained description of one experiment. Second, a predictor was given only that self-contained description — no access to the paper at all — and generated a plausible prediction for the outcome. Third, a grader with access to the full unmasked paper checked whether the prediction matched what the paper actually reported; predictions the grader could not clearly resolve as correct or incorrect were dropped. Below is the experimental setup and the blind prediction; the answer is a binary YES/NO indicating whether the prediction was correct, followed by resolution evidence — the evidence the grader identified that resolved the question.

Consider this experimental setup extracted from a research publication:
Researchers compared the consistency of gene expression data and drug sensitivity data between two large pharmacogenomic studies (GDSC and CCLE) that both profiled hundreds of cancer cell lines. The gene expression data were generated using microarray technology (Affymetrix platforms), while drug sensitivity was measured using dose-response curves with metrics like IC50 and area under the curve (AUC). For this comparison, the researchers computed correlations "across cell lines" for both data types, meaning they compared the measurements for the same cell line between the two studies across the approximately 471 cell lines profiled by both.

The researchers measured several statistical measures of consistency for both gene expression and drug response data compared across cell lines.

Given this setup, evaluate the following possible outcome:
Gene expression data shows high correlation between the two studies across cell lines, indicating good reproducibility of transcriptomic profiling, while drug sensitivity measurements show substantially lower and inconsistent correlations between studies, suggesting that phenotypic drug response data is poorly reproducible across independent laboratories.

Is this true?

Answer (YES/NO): YES